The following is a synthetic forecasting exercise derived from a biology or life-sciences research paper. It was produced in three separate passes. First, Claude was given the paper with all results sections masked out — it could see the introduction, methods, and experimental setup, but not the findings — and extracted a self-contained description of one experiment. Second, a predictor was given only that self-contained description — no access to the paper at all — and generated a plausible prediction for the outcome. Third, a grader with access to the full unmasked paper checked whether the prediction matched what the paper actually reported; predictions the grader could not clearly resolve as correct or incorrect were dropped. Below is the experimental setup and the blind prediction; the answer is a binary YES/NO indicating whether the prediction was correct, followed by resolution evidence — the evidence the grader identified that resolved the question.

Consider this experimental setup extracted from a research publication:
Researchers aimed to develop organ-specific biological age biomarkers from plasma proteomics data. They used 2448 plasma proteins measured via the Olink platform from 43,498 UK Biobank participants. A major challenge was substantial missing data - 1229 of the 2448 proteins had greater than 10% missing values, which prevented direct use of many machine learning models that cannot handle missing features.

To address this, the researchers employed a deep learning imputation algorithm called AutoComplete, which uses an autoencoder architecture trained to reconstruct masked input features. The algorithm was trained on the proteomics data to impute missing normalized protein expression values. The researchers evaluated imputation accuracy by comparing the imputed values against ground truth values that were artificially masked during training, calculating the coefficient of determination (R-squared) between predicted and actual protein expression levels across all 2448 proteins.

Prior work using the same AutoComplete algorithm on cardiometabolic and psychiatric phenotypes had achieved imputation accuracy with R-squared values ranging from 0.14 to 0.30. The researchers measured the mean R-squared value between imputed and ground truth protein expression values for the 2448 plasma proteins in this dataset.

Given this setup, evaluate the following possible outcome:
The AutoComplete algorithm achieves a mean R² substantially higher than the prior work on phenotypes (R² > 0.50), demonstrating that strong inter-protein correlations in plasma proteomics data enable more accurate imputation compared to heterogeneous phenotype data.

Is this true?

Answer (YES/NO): NO